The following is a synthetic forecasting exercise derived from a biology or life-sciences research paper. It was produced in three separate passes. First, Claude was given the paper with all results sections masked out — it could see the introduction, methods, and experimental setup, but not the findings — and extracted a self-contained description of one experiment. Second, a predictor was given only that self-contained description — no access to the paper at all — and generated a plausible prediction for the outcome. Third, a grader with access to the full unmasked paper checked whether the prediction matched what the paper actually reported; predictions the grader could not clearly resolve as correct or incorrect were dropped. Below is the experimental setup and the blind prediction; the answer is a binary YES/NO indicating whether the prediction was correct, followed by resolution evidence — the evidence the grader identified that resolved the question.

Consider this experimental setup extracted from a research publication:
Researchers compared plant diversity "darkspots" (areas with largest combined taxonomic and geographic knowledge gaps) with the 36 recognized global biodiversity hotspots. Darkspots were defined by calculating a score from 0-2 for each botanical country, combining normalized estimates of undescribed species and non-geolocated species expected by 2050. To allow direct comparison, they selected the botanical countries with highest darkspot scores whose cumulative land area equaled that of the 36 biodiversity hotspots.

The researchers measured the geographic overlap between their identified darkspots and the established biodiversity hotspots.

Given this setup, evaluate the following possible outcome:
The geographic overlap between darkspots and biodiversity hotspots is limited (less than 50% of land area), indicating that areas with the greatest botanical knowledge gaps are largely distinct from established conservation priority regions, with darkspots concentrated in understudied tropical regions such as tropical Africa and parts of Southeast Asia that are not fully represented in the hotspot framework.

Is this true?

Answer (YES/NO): NO